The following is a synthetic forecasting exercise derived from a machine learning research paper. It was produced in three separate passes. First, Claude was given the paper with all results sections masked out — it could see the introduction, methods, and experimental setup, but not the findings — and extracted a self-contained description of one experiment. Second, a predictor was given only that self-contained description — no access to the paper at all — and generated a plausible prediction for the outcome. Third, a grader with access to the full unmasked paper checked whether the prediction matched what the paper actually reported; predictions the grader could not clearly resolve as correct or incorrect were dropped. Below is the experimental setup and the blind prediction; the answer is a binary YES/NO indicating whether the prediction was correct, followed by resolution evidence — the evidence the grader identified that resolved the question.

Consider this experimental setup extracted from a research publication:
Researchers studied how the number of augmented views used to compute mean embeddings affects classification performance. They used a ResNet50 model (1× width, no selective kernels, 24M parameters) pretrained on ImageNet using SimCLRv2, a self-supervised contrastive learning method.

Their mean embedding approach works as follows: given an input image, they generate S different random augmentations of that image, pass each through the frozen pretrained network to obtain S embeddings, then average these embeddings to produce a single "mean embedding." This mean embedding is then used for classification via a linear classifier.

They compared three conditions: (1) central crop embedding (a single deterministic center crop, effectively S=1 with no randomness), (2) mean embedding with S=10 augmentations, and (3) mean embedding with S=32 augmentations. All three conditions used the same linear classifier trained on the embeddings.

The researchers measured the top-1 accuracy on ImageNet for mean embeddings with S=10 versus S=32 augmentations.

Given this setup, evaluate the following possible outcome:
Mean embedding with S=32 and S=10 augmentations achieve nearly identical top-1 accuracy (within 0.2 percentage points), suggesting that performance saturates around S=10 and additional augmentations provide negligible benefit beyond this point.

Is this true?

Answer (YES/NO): NO